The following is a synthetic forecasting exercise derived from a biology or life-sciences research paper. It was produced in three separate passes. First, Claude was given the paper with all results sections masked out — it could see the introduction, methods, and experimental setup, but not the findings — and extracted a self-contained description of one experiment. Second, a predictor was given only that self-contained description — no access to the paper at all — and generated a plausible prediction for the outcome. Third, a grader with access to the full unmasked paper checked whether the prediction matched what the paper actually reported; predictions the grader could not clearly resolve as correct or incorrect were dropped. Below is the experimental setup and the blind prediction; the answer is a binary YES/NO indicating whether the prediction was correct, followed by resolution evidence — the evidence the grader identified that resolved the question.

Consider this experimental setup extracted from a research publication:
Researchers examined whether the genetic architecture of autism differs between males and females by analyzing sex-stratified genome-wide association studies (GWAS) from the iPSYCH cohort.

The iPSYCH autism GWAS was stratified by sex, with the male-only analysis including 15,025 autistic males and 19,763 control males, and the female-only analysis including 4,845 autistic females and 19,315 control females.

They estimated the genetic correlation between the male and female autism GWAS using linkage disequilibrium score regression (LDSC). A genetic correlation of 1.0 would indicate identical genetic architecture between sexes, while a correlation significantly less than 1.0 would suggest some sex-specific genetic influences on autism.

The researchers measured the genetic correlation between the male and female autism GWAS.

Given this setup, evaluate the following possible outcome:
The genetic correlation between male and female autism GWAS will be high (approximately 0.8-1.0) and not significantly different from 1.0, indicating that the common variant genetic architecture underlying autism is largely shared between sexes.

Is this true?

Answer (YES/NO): NO